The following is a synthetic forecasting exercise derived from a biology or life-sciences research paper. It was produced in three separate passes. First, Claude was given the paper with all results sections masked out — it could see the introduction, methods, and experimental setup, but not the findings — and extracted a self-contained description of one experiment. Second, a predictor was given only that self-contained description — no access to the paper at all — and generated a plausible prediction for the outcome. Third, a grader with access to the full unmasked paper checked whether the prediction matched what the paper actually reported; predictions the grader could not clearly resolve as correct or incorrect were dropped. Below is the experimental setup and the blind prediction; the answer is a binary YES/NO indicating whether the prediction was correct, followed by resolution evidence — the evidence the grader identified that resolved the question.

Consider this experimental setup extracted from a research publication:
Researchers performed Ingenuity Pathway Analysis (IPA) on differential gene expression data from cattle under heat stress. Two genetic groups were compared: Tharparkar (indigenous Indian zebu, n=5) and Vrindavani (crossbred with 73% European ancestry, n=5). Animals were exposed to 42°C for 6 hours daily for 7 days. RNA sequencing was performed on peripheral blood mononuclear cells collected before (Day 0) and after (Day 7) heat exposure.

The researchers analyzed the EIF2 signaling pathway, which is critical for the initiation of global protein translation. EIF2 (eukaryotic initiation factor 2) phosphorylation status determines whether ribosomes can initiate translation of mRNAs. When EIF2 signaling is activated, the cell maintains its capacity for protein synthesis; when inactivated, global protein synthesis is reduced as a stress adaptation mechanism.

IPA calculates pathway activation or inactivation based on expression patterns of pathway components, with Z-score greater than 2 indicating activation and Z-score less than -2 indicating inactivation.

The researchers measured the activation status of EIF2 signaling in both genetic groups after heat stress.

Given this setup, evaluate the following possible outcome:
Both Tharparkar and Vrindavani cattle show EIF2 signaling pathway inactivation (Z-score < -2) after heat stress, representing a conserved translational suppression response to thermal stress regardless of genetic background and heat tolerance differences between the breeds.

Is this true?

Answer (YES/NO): NO